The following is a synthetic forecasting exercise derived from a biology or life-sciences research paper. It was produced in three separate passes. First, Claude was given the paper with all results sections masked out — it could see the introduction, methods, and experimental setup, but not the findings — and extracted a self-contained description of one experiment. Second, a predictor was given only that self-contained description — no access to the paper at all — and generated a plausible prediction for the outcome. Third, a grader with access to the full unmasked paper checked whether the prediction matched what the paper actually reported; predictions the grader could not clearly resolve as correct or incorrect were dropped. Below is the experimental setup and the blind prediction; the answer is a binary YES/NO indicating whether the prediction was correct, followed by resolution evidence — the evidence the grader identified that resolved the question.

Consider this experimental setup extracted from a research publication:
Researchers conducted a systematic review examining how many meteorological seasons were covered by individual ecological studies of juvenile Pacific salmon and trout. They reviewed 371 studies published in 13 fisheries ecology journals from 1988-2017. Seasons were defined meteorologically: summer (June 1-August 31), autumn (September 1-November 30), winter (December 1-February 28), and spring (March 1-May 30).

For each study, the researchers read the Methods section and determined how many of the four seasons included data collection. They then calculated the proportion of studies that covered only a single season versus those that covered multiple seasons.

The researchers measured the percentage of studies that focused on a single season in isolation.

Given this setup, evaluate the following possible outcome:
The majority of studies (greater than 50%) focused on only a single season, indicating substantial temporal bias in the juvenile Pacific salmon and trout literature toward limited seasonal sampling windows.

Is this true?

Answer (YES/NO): YES